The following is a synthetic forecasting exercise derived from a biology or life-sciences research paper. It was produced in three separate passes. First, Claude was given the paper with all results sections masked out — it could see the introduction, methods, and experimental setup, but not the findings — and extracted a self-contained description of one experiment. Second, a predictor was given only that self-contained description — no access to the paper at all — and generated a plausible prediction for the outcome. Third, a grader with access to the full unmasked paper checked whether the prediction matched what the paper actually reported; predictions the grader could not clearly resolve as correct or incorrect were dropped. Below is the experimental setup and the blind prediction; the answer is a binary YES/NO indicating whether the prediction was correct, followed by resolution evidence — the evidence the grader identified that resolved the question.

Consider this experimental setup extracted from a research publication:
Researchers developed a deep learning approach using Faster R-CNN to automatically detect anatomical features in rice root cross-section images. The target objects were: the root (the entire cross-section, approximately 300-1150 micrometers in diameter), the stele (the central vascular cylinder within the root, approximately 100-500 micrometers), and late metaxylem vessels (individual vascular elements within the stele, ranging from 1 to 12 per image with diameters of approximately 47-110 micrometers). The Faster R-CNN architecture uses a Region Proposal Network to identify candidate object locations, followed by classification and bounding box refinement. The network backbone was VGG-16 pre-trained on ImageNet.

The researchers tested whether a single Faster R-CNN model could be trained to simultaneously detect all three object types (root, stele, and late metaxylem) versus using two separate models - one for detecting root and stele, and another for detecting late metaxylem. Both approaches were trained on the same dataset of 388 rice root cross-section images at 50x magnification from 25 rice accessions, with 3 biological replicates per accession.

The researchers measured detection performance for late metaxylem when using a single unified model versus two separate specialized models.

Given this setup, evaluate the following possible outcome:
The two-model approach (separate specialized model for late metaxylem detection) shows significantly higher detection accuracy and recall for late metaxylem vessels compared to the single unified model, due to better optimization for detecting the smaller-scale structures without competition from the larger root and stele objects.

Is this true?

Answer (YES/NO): NO